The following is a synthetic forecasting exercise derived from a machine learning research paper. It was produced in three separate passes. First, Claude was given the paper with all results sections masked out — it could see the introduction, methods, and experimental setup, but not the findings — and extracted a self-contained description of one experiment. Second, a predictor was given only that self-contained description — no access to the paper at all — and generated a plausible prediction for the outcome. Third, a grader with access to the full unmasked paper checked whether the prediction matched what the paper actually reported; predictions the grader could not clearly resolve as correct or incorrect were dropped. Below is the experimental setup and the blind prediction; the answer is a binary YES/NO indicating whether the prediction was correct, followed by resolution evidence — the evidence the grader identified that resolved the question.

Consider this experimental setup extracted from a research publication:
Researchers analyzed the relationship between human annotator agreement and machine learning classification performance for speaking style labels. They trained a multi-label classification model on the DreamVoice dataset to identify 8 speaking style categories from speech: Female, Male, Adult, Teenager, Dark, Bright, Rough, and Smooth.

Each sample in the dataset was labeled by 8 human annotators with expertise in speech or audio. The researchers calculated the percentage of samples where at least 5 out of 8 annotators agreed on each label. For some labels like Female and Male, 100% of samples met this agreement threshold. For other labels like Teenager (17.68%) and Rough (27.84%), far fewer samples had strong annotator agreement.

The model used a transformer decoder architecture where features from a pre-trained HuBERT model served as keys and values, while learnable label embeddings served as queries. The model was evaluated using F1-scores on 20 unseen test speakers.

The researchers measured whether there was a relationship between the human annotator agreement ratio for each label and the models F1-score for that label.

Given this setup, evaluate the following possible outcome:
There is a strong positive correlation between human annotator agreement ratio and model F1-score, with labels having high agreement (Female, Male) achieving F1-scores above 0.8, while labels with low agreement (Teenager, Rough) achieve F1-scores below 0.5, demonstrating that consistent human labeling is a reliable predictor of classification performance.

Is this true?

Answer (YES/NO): NO